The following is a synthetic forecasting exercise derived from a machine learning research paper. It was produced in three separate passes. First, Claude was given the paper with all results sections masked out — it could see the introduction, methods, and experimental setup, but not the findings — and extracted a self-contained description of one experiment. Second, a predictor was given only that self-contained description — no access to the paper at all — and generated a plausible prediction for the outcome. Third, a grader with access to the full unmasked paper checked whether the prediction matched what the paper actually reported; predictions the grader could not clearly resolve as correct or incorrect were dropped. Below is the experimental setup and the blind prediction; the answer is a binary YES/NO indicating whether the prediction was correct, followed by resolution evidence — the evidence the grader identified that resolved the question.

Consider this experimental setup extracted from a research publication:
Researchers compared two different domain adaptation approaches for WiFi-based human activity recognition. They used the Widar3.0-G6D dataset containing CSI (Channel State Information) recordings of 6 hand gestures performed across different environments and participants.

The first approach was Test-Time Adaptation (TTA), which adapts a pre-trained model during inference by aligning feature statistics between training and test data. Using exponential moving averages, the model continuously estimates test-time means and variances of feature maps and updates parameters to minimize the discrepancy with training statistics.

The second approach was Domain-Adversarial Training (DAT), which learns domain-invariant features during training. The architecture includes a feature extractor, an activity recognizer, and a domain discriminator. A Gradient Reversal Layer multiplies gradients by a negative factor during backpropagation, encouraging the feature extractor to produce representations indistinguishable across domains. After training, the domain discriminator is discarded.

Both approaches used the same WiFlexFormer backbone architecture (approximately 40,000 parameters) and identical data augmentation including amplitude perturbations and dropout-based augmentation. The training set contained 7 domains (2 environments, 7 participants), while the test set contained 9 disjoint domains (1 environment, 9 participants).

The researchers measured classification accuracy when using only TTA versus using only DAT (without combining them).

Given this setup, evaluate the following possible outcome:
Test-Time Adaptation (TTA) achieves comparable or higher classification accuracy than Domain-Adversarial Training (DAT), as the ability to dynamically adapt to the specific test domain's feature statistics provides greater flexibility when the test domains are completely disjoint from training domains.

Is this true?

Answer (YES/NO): NO